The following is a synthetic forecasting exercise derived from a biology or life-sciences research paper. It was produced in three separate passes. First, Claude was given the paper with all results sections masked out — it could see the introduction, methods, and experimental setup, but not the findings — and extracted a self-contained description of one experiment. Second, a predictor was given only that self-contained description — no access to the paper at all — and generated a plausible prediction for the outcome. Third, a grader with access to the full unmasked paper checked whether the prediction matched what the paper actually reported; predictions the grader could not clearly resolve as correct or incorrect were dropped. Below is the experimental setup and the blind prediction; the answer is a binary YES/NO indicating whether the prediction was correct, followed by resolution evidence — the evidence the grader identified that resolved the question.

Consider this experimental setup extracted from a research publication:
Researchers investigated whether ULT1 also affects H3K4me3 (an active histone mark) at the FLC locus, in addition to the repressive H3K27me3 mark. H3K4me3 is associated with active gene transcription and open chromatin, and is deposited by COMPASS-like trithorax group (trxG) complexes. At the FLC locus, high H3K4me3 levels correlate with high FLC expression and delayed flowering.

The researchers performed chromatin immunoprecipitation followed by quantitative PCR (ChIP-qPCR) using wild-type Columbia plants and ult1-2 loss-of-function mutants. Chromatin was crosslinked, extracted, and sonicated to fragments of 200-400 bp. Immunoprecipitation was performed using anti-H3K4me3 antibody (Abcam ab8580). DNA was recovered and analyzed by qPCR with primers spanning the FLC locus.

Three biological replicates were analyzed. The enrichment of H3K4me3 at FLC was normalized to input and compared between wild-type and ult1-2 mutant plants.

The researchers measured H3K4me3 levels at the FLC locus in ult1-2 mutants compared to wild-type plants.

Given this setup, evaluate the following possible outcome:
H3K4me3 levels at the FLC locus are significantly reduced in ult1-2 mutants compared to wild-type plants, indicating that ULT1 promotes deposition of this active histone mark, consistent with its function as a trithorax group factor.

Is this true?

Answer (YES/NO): NO